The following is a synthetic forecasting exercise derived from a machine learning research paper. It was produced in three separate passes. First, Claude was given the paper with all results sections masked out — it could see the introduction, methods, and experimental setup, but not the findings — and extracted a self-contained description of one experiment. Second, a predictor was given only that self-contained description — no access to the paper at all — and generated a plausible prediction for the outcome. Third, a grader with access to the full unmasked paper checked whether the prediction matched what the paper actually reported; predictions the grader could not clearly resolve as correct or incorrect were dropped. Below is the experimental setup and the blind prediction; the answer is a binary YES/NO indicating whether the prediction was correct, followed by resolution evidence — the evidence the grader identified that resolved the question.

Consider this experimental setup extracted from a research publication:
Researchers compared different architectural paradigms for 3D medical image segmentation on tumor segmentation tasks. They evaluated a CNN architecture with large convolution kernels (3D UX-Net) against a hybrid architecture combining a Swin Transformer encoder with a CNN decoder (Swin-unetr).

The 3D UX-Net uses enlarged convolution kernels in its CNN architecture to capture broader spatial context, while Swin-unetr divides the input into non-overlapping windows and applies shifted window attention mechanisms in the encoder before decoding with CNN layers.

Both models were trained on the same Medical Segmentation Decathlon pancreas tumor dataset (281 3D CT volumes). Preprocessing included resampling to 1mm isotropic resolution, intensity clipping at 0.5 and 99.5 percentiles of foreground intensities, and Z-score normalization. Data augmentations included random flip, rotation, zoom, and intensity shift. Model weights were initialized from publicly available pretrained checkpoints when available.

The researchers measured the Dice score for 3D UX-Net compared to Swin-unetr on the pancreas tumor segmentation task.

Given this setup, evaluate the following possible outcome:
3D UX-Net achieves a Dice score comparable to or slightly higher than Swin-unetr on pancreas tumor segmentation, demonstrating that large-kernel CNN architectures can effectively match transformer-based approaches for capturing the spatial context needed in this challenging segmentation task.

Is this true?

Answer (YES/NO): YES